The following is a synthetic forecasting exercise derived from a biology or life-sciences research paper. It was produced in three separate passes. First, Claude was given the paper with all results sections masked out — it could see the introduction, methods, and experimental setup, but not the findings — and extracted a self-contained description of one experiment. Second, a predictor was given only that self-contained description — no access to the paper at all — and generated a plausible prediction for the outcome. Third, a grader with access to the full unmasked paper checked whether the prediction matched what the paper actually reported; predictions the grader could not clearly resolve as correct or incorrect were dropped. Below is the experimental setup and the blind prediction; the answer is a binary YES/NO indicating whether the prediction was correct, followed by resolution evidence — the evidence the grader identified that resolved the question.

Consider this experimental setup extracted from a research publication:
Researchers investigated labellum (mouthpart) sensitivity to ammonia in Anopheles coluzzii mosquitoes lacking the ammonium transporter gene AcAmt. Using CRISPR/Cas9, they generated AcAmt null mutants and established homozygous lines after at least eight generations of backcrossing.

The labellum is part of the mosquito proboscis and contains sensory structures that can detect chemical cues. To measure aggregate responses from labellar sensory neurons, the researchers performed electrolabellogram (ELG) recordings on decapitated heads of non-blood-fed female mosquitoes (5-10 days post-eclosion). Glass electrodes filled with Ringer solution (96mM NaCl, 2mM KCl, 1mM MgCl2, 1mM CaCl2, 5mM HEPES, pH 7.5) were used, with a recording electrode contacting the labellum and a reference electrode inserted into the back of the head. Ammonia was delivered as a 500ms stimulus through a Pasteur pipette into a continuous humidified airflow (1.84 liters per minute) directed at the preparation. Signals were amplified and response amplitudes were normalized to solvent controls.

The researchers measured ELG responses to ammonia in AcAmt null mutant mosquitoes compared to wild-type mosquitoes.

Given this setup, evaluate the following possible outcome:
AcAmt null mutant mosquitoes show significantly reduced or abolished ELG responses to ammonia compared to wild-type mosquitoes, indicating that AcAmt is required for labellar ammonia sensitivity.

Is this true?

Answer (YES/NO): NO